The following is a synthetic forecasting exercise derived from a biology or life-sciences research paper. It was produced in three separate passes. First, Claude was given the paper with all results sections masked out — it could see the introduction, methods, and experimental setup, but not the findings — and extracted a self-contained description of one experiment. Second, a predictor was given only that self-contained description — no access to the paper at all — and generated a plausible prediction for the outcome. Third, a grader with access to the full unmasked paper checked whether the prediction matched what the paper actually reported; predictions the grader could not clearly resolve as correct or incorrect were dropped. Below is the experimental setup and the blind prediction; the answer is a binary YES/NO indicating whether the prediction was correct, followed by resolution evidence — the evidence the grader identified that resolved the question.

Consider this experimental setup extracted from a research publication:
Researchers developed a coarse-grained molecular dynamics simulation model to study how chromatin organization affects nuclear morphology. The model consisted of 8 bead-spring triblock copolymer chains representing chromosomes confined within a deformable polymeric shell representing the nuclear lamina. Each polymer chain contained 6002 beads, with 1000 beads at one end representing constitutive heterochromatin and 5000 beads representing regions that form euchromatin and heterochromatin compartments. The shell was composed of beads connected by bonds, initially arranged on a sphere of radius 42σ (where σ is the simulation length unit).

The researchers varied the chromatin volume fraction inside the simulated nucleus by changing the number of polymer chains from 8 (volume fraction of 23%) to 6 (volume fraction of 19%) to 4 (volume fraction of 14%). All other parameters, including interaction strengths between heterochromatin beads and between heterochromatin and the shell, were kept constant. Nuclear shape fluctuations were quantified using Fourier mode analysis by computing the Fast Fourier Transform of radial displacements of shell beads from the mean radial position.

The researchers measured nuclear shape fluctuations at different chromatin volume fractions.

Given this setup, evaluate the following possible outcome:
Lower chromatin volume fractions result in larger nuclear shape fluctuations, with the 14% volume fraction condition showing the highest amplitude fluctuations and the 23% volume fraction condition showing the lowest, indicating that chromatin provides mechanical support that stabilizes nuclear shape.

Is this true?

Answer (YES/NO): YES